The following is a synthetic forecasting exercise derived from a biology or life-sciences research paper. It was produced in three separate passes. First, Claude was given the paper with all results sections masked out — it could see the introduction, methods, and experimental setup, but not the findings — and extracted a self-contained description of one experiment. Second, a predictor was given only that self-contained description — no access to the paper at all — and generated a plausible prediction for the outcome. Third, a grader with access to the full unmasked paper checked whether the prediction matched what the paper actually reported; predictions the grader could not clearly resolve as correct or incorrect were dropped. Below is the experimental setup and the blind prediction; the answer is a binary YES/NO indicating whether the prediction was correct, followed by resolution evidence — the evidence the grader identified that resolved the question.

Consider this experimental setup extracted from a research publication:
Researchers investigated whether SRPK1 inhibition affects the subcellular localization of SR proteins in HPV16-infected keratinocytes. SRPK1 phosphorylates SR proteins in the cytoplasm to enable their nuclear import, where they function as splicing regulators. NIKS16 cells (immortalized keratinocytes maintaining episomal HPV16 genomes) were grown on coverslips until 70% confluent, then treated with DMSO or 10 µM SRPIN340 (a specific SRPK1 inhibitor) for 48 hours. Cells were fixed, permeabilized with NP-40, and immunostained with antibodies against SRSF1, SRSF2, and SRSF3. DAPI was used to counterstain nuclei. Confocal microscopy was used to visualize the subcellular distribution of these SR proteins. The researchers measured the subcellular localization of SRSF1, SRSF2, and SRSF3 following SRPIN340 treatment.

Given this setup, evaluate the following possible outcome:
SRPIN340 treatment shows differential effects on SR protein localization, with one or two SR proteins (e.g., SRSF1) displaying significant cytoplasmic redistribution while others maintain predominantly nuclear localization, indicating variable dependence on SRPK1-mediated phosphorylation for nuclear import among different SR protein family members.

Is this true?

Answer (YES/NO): YES